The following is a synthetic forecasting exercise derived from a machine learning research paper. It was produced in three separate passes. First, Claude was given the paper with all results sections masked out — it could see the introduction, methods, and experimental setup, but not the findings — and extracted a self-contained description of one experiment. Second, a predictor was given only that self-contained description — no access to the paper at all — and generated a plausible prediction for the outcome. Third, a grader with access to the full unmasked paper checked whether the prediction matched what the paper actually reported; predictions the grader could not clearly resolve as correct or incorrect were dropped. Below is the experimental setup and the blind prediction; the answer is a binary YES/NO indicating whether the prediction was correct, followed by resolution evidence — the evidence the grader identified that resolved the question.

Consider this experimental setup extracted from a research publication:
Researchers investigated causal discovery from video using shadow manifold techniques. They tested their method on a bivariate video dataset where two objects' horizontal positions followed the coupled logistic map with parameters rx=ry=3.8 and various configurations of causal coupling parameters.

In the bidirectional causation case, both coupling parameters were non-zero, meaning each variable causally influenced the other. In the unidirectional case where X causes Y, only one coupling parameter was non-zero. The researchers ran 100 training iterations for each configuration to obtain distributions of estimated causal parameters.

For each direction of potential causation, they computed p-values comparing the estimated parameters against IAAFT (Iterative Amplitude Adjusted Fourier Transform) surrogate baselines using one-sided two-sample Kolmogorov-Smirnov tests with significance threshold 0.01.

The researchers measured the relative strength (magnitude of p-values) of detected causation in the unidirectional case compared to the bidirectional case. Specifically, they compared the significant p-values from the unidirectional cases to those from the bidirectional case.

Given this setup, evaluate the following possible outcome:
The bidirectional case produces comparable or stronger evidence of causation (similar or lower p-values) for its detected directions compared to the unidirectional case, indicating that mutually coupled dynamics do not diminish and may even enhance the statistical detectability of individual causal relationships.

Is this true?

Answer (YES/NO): YES